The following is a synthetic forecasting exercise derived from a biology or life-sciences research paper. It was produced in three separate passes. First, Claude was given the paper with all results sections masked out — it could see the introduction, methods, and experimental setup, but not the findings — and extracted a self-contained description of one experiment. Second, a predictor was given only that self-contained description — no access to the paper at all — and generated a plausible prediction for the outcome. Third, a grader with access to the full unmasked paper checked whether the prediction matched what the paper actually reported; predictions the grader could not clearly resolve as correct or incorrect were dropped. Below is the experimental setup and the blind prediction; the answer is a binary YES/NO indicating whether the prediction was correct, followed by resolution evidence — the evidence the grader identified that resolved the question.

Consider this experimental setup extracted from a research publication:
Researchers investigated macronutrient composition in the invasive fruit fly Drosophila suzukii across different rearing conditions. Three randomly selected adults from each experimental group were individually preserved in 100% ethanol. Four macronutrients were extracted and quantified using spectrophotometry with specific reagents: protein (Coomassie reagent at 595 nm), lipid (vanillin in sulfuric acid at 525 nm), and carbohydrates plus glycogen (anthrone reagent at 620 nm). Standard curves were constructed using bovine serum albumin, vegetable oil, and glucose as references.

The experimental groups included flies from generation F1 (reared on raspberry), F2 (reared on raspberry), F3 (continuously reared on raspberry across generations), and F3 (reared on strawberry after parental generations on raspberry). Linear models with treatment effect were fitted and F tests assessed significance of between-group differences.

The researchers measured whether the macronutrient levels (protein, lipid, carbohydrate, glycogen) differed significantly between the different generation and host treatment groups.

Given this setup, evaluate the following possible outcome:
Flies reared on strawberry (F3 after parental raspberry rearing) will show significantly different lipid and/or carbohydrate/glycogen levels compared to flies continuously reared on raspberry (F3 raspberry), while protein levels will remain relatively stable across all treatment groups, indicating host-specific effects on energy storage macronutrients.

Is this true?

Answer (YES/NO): NO